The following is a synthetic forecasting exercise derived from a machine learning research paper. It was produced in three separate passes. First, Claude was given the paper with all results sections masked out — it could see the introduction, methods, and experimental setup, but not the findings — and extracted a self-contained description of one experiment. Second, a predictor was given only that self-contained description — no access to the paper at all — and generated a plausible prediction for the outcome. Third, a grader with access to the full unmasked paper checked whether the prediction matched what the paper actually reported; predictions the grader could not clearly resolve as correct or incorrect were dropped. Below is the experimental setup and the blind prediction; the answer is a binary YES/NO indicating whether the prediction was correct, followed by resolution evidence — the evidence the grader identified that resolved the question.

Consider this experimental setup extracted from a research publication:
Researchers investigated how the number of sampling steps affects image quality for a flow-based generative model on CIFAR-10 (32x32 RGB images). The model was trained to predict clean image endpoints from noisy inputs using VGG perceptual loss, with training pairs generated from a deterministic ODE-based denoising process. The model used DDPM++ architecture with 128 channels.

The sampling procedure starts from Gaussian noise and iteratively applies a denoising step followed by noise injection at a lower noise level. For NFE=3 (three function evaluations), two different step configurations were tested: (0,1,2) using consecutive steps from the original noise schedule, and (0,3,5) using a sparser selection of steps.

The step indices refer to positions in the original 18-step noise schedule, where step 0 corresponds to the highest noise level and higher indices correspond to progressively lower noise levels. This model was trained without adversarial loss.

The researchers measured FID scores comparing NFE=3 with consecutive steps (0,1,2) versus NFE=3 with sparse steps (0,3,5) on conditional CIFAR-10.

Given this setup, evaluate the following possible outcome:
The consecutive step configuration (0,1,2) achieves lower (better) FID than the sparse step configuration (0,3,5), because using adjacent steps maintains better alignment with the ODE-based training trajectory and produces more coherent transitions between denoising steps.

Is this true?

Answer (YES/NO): NO